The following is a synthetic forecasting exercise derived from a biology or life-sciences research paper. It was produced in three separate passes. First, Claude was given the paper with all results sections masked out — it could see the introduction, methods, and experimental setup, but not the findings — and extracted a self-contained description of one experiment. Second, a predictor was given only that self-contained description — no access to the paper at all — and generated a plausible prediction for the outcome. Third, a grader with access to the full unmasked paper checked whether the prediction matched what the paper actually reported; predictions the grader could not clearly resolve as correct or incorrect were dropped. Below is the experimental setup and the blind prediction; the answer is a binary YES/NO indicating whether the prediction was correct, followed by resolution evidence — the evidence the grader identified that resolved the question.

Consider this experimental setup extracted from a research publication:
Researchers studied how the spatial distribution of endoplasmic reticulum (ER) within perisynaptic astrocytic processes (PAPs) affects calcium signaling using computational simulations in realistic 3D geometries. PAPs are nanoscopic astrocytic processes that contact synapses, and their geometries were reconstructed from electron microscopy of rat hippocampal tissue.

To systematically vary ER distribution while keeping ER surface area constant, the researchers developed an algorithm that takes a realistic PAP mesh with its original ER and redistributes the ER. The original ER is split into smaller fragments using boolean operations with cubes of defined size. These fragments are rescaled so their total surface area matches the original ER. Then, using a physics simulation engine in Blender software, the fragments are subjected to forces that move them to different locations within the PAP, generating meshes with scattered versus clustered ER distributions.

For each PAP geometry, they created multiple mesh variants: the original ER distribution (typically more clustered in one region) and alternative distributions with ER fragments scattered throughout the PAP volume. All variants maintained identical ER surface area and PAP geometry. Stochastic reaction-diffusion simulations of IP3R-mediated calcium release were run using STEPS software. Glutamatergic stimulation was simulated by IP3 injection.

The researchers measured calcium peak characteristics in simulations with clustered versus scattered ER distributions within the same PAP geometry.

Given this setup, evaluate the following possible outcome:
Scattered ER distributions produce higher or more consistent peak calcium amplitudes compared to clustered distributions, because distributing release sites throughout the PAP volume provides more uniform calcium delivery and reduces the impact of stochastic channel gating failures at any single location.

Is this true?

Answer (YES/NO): NO